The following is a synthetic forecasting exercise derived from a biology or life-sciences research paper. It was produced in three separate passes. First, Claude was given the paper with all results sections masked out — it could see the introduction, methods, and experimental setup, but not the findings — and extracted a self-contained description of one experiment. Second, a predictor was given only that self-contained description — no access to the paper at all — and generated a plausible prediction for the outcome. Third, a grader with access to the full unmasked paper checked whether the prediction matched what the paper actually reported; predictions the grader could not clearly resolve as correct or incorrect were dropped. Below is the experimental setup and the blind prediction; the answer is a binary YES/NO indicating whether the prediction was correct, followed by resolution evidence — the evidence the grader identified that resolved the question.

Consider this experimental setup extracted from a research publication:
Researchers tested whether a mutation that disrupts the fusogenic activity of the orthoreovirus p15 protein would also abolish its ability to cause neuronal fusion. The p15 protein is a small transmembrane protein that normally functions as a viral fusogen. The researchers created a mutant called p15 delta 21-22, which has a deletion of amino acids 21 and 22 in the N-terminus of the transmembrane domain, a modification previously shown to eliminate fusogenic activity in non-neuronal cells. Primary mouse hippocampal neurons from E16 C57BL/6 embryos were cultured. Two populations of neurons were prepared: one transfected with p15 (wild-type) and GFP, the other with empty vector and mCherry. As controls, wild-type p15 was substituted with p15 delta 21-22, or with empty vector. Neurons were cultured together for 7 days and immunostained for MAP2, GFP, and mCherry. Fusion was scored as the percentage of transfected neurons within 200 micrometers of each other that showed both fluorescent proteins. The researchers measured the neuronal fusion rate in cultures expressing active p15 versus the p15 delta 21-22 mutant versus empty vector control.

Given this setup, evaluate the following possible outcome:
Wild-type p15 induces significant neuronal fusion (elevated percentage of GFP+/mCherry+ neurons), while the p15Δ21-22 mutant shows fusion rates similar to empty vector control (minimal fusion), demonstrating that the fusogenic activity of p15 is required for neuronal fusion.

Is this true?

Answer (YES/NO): YES